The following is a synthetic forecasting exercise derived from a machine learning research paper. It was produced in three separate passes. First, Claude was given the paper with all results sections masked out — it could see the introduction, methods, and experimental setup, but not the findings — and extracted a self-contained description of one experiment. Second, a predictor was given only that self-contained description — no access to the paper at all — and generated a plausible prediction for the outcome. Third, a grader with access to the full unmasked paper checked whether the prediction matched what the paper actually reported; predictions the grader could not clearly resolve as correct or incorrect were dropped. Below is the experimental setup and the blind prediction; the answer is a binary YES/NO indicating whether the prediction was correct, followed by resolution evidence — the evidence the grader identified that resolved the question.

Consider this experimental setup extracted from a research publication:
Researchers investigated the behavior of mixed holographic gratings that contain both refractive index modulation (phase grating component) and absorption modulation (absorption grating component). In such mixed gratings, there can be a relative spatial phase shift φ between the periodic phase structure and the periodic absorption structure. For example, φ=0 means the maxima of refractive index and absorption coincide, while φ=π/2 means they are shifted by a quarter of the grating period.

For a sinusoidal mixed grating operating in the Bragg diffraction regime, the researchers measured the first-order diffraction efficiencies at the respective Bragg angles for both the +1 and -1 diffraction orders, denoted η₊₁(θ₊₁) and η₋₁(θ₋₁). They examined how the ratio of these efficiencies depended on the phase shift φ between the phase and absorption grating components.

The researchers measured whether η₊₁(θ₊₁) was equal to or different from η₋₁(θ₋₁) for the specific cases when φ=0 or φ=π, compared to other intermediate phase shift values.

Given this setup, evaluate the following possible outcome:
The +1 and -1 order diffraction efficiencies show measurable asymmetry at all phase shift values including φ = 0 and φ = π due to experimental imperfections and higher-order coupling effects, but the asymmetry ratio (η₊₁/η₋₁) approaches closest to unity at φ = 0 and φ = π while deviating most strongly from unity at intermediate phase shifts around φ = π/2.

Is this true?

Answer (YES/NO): NO